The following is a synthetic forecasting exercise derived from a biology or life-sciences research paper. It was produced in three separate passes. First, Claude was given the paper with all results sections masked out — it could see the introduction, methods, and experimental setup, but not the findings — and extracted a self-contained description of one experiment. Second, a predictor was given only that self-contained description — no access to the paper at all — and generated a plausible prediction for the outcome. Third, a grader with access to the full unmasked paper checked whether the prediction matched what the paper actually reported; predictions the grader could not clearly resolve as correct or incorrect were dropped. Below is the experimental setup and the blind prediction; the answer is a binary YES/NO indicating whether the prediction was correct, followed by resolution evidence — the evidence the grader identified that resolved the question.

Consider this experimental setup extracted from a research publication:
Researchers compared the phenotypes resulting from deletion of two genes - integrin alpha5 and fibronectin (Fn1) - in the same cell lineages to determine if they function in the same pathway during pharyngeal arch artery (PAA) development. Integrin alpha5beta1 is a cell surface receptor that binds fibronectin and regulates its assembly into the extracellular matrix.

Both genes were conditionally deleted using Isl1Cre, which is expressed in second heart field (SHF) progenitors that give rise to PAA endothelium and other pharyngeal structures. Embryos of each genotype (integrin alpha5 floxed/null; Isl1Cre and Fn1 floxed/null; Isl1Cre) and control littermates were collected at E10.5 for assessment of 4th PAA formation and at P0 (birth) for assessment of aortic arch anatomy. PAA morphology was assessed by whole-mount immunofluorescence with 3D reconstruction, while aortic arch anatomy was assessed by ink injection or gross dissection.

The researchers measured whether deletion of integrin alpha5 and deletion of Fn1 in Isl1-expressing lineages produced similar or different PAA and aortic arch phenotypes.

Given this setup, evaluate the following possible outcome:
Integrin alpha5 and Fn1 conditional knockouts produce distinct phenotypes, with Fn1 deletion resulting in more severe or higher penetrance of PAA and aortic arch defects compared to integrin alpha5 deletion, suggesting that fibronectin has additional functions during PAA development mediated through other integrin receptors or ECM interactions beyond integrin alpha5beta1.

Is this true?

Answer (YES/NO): NO